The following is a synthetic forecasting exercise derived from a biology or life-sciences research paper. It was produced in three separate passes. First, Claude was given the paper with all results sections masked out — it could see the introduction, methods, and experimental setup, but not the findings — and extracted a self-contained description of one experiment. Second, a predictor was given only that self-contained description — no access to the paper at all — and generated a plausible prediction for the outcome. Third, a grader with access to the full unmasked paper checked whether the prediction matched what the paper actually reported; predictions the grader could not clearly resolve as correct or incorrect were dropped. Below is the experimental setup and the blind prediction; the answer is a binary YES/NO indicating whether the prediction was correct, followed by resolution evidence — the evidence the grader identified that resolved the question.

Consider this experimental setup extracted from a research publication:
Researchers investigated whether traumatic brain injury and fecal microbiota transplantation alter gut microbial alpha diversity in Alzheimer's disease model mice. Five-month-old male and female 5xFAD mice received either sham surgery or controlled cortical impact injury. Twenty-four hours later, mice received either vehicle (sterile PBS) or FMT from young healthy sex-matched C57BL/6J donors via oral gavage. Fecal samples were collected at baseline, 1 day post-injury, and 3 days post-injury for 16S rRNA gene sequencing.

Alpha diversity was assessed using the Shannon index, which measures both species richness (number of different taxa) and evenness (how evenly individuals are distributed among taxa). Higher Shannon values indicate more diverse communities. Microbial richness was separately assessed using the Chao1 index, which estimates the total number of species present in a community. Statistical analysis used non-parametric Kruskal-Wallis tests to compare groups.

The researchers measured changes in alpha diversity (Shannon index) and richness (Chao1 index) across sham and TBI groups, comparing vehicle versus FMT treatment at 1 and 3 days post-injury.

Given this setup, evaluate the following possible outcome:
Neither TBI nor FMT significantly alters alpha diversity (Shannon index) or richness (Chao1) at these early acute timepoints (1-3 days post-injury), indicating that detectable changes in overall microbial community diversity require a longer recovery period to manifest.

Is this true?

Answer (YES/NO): YES